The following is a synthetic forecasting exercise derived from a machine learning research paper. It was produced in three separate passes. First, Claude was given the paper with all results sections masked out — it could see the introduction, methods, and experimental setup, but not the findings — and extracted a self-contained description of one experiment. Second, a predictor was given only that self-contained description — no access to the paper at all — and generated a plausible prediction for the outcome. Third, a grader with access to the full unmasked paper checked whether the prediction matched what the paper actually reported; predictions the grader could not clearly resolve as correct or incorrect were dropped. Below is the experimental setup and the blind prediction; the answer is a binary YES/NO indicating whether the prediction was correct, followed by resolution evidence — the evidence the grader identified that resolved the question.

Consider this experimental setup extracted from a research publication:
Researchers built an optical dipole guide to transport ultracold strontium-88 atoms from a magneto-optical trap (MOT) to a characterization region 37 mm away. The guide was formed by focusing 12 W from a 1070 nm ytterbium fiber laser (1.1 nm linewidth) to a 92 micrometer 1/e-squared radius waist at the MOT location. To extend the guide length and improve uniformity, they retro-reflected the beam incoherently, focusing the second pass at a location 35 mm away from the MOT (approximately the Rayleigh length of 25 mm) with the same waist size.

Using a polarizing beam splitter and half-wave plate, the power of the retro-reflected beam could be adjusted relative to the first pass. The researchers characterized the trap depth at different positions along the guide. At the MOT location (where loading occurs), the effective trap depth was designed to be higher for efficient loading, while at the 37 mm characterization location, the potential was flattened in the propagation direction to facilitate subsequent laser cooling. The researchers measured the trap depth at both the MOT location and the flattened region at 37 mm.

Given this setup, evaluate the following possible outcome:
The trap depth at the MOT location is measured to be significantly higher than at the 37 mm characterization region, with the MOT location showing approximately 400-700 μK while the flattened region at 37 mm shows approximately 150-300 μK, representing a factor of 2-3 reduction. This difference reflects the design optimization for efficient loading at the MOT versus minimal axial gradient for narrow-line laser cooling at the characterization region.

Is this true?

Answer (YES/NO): NO